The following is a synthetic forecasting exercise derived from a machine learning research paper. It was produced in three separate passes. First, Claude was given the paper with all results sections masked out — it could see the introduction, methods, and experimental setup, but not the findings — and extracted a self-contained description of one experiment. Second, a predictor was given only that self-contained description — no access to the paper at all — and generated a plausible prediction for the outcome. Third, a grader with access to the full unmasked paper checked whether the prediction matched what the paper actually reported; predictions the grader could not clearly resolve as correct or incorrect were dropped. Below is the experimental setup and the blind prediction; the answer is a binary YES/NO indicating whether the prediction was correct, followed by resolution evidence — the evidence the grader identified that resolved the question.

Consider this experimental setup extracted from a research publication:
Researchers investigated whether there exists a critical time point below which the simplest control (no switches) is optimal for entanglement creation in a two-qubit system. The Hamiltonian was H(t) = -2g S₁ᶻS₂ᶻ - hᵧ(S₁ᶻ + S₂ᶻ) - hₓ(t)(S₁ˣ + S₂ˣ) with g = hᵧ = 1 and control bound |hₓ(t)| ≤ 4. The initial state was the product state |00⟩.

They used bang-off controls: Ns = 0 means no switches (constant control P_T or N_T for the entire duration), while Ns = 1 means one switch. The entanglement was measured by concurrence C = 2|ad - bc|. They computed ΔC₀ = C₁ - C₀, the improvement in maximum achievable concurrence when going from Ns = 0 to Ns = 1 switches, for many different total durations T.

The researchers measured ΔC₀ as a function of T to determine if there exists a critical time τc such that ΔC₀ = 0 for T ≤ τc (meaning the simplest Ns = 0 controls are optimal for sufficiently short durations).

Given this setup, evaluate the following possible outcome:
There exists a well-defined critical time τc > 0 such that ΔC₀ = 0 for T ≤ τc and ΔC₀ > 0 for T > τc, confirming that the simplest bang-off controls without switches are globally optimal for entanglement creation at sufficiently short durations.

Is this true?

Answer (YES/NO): YES